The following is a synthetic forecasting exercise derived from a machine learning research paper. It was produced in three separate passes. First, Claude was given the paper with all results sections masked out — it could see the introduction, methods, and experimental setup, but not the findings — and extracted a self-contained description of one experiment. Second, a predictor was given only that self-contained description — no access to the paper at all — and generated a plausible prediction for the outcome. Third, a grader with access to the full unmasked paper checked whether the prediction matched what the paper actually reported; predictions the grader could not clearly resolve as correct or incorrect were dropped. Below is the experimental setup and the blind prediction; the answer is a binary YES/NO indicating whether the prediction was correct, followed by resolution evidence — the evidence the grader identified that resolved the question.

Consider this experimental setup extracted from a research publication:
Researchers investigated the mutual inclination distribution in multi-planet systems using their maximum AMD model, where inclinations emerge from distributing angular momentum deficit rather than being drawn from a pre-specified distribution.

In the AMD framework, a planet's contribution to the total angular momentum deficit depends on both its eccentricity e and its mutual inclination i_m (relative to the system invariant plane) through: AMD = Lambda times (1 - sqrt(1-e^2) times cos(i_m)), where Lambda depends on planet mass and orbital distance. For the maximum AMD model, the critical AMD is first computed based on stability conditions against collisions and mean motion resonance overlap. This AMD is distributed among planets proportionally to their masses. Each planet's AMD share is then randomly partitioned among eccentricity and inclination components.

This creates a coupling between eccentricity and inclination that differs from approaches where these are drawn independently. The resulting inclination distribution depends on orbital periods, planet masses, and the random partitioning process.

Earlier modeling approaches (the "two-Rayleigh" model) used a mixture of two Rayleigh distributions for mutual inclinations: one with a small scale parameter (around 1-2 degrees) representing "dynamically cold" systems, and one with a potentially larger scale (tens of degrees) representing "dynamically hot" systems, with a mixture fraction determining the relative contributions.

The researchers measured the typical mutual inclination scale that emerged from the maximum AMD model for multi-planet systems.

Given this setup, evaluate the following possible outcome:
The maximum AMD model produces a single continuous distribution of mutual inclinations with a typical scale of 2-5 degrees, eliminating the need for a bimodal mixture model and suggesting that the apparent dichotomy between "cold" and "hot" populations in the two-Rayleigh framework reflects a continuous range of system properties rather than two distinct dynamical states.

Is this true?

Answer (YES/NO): NO